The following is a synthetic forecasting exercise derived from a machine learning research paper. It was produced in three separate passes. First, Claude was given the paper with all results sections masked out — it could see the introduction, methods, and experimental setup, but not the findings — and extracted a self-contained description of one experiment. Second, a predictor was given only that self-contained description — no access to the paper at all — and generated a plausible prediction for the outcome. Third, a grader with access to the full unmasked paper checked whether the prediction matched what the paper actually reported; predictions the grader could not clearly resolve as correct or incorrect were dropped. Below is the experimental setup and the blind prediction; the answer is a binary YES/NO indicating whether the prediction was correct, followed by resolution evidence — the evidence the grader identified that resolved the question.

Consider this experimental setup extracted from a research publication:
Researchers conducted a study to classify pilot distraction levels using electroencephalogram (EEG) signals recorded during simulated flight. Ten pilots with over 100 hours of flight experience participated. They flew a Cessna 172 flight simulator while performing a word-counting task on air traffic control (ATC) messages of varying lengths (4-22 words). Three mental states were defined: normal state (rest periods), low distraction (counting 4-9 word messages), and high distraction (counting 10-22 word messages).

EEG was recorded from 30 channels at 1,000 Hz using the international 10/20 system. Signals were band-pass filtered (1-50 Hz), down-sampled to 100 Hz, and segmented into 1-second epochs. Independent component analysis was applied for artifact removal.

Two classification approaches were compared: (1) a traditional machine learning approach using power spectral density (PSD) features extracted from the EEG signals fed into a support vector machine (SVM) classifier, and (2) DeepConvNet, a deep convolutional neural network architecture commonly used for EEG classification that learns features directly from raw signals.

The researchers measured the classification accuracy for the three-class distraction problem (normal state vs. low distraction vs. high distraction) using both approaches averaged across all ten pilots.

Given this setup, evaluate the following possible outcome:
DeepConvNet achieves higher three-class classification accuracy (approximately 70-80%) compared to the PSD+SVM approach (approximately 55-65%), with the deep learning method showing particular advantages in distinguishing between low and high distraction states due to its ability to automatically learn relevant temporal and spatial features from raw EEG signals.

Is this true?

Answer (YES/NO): NO